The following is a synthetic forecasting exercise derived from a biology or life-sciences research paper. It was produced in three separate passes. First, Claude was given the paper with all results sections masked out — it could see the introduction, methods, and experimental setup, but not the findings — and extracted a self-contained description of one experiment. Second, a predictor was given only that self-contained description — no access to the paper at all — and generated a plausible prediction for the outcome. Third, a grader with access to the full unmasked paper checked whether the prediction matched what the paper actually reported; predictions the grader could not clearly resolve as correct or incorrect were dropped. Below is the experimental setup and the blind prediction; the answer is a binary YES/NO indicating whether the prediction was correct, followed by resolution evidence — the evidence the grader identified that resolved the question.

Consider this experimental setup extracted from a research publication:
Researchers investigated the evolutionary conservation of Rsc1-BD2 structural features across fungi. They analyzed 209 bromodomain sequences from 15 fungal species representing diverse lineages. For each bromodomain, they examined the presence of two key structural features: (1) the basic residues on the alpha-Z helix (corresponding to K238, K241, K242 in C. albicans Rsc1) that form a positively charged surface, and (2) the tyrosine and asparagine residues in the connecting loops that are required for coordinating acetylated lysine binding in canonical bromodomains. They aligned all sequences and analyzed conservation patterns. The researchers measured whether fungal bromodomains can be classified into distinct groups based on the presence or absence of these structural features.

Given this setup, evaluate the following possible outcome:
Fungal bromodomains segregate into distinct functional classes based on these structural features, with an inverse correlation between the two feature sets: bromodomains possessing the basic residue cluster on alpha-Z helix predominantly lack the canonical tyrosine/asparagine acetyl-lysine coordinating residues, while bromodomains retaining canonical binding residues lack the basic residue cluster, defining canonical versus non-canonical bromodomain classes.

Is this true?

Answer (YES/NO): NO